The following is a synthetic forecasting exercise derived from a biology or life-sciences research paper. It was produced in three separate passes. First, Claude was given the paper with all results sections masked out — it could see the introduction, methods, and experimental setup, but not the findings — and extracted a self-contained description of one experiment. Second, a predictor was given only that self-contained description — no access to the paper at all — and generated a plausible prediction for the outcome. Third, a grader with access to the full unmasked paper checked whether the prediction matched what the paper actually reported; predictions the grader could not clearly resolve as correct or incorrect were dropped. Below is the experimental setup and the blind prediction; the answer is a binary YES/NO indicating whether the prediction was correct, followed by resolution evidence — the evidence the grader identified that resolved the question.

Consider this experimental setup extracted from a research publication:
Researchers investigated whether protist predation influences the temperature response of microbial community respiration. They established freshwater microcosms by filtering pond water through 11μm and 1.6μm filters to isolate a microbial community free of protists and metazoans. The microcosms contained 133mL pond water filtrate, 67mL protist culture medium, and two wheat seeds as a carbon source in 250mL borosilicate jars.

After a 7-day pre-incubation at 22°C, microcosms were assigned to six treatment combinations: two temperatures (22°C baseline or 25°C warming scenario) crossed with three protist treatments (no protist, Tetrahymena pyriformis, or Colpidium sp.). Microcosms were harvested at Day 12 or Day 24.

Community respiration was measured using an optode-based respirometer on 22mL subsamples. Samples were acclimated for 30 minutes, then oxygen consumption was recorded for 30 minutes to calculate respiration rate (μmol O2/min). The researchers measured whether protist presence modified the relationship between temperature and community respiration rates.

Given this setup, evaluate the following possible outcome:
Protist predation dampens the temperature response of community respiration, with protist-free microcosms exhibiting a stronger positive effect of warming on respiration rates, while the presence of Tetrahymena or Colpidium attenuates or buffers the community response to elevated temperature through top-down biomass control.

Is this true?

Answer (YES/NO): NO